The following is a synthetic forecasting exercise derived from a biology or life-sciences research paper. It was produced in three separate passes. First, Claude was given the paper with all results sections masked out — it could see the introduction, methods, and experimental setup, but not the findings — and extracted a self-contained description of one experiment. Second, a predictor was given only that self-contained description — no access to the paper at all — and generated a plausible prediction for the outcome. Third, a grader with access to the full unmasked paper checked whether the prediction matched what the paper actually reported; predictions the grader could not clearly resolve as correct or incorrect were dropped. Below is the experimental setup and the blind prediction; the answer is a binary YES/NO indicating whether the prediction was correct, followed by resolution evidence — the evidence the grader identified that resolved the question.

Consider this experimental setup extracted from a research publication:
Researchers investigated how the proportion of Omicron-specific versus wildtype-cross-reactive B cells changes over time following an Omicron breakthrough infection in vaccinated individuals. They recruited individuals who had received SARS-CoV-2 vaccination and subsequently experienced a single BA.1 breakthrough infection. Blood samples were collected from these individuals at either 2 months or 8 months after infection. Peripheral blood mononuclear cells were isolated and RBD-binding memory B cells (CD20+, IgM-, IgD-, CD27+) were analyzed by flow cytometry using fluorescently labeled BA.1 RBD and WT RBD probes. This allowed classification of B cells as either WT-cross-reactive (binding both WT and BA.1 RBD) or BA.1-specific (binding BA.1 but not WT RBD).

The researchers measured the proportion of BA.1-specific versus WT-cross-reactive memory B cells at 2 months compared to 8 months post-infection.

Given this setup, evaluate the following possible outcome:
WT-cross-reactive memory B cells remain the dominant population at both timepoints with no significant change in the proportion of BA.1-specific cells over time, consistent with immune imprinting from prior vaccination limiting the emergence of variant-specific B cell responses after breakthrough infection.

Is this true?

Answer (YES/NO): NO